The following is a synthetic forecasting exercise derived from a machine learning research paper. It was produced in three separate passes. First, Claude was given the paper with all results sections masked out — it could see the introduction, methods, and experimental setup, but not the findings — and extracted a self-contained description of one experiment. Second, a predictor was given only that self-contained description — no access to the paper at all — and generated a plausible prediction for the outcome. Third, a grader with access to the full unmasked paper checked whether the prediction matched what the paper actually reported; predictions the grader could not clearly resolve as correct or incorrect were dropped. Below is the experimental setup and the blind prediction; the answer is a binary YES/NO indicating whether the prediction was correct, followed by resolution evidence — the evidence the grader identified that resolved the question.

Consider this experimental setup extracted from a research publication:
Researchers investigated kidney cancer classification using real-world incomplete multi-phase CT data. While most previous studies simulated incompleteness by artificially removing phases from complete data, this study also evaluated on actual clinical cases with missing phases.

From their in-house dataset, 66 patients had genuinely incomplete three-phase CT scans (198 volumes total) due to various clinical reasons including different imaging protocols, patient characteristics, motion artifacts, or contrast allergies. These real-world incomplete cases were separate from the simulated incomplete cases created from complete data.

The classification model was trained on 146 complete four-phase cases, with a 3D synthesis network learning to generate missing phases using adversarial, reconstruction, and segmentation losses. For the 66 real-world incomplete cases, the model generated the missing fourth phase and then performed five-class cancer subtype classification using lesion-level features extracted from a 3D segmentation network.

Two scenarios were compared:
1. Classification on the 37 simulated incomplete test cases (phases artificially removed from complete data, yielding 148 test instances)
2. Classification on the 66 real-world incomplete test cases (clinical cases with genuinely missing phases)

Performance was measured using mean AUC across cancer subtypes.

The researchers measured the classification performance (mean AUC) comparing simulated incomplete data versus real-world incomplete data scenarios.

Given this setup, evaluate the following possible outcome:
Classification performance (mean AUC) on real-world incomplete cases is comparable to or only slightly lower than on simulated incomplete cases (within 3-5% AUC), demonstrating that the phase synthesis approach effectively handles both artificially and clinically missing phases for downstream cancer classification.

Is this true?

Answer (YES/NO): NO